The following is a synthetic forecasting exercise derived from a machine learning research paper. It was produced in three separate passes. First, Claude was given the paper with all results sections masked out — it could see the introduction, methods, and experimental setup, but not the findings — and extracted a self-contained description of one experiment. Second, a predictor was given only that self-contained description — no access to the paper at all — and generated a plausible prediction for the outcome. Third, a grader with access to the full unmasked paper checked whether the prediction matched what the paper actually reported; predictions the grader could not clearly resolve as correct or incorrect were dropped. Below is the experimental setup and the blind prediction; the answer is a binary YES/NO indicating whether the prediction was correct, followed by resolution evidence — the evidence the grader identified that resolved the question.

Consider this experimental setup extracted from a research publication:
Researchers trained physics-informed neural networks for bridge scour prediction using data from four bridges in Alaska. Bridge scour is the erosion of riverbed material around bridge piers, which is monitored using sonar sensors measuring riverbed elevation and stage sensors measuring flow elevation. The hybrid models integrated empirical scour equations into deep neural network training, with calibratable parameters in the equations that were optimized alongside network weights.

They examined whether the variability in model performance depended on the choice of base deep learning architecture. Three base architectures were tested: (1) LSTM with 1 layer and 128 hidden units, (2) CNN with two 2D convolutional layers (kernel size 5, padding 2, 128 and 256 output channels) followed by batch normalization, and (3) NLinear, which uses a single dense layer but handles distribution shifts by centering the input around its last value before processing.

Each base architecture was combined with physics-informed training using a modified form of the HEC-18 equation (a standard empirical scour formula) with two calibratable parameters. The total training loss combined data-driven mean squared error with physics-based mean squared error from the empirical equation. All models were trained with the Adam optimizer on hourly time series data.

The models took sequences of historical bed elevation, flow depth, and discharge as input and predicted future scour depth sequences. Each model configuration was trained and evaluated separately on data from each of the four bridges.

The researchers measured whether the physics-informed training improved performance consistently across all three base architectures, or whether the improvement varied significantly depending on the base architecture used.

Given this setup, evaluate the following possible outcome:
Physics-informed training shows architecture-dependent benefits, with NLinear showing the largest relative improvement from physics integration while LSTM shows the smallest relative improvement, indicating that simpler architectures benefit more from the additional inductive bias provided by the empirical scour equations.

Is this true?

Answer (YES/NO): NO